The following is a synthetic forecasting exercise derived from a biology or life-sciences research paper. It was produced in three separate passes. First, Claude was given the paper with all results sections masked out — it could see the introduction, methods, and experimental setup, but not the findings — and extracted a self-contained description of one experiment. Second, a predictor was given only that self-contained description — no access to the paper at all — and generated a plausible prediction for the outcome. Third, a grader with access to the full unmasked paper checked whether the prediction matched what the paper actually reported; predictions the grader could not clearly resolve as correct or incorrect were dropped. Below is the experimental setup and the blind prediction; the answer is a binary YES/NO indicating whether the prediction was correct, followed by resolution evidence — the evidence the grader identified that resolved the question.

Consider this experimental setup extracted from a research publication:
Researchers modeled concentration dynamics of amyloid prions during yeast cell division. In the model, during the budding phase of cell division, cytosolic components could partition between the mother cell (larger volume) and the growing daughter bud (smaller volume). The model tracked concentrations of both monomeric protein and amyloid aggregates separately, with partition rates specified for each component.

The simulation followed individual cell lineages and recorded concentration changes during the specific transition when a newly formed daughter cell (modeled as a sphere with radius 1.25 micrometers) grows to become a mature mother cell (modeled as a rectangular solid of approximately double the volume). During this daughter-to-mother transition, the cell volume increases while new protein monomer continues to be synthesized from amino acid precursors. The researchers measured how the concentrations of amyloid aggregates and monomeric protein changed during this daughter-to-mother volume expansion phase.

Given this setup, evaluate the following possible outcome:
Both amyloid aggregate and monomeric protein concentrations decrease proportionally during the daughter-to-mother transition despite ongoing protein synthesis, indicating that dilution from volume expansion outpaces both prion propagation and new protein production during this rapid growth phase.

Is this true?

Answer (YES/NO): NO